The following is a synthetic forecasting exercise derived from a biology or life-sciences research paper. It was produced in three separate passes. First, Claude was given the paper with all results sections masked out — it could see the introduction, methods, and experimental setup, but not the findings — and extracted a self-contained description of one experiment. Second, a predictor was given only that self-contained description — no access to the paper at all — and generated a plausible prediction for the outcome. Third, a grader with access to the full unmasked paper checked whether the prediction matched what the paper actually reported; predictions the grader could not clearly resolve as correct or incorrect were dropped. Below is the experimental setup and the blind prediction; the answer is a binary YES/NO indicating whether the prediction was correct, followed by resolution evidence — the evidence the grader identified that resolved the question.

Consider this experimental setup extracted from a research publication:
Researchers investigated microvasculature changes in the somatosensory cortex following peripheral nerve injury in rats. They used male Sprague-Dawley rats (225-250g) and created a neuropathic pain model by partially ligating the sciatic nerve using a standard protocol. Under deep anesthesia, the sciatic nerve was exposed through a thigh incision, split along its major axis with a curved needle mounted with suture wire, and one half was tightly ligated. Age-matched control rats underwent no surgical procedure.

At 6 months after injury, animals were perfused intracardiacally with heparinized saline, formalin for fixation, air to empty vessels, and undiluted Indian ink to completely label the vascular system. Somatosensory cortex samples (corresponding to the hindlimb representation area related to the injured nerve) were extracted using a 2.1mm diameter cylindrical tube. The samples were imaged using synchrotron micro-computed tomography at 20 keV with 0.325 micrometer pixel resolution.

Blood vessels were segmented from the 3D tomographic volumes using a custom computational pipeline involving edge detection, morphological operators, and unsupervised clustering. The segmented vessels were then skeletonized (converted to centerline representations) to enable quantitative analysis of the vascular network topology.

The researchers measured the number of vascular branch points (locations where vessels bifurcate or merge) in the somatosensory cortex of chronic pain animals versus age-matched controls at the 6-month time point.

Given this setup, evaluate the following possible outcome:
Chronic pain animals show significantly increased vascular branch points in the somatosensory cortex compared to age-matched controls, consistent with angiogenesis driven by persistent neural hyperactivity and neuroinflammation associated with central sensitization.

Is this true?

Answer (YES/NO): NO